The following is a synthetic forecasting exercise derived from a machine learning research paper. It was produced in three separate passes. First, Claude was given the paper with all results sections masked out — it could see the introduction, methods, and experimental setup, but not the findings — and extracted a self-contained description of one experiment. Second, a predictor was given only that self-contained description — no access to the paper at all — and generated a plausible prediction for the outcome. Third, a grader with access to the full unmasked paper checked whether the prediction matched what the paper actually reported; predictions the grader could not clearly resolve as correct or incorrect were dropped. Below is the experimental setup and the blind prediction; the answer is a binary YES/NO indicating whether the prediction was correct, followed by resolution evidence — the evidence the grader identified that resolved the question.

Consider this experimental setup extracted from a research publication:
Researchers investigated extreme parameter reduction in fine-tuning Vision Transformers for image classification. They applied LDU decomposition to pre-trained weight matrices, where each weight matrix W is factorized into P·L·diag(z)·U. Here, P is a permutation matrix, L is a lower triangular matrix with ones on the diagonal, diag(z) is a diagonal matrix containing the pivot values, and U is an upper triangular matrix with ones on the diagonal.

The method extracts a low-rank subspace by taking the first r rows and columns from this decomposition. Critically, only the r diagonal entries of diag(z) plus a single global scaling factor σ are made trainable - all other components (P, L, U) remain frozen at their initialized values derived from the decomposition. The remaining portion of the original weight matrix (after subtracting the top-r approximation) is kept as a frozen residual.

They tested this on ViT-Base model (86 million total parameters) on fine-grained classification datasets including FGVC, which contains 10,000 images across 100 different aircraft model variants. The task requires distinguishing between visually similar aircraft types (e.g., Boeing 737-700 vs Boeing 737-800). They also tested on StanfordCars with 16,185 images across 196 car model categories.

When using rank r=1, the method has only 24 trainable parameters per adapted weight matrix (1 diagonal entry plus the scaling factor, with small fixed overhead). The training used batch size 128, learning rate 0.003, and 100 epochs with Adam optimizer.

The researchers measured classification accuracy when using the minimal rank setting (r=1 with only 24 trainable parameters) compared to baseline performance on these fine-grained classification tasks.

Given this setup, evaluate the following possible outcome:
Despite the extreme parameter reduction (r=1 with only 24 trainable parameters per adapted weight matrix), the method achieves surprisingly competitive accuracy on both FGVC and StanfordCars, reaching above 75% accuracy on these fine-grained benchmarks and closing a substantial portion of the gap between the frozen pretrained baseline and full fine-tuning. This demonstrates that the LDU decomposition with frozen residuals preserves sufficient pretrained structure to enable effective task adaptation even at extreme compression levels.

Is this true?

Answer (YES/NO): NO